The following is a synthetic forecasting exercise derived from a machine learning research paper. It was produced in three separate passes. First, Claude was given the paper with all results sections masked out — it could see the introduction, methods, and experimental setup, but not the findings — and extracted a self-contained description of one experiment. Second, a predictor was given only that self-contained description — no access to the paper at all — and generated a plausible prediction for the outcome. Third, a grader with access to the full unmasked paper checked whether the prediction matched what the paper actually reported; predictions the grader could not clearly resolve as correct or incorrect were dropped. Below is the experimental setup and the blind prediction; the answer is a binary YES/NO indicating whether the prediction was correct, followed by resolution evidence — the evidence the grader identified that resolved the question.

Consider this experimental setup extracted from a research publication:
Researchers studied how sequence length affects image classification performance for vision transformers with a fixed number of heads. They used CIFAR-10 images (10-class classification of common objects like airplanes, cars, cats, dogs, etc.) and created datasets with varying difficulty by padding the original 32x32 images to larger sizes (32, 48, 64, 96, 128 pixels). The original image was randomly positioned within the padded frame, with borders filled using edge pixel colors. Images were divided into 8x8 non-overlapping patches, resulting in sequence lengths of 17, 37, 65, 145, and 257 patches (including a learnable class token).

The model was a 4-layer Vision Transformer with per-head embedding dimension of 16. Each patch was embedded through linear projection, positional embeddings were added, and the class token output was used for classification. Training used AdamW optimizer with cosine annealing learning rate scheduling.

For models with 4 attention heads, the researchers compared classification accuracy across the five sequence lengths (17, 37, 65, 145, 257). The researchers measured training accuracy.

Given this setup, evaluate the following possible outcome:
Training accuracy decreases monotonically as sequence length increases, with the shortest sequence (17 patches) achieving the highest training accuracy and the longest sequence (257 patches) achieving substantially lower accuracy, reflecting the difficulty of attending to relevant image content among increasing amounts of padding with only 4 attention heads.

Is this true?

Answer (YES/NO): NO